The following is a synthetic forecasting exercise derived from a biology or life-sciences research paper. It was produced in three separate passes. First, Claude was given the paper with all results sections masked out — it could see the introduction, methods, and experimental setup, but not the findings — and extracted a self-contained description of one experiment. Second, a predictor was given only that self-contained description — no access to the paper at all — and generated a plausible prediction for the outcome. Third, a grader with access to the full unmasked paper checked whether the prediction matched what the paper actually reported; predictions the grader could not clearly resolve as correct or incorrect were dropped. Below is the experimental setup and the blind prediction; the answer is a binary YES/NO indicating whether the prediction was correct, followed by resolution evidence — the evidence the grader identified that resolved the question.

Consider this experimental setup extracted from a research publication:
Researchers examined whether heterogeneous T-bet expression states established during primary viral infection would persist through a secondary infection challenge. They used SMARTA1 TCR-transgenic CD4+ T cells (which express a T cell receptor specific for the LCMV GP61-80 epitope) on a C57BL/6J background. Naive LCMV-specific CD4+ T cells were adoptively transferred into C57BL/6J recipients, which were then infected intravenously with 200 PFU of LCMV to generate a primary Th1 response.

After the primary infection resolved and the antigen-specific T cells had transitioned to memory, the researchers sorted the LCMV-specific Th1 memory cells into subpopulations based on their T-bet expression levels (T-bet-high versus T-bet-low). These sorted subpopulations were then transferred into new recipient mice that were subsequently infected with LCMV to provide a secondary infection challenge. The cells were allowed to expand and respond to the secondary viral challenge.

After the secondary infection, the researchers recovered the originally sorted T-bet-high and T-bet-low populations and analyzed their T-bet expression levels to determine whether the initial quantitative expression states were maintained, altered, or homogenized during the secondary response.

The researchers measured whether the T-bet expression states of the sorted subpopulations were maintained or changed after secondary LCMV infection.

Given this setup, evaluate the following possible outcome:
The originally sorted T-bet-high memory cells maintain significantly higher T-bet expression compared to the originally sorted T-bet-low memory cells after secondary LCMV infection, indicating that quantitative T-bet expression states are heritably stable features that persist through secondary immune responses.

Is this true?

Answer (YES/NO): YES